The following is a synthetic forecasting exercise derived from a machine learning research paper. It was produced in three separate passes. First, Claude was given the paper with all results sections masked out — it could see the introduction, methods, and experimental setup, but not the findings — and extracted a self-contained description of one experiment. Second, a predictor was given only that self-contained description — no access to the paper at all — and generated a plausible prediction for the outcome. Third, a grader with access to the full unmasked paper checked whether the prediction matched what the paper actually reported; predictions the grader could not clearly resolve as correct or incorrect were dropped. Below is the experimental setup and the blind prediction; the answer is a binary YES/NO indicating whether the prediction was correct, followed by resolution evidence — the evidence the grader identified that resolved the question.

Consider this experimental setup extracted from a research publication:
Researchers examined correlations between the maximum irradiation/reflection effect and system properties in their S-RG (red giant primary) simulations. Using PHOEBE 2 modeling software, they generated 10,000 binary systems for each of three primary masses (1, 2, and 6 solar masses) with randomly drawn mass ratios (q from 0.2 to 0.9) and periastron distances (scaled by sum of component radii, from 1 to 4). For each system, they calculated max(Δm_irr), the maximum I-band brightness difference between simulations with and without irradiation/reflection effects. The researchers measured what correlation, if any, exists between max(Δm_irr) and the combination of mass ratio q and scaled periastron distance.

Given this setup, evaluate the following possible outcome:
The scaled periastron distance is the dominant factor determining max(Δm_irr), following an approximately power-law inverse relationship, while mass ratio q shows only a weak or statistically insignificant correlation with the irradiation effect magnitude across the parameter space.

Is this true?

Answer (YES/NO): NO